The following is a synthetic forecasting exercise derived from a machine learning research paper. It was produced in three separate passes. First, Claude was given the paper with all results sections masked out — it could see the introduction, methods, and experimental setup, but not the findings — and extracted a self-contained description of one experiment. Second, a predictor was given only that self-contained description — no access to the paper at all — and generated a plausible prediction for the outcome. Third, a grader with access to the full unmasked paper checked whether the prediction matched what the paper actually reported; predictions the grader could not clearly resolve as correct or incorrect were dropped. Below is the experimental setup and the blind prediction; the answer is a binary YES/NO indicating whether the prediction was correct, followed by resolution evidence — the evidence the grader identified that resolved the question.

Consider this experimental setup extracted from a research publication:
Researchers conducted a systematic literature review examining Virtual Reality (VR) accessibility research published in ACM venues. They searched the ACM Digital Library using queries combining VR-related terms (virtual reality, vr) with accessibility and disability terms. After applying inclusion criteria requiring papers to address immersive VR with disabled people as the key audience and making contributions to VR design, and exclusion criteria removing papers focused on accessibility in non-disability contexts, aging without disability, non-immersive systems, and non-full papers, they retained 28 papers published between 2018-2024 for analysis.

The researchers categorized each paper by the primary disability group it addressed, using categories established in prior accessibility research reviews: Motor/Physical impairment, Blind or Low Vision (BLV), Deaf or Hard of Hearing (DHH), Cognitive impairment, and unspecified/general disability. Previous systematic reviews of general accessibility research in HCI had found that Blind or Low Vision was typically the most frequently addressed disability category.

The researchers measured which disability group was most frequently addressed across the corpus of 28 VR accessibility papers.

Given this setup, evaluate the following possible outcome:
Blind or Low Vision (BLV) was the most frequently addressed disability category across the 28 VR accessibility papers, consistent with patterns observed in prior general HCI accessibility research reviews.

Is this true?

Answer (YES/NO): NO